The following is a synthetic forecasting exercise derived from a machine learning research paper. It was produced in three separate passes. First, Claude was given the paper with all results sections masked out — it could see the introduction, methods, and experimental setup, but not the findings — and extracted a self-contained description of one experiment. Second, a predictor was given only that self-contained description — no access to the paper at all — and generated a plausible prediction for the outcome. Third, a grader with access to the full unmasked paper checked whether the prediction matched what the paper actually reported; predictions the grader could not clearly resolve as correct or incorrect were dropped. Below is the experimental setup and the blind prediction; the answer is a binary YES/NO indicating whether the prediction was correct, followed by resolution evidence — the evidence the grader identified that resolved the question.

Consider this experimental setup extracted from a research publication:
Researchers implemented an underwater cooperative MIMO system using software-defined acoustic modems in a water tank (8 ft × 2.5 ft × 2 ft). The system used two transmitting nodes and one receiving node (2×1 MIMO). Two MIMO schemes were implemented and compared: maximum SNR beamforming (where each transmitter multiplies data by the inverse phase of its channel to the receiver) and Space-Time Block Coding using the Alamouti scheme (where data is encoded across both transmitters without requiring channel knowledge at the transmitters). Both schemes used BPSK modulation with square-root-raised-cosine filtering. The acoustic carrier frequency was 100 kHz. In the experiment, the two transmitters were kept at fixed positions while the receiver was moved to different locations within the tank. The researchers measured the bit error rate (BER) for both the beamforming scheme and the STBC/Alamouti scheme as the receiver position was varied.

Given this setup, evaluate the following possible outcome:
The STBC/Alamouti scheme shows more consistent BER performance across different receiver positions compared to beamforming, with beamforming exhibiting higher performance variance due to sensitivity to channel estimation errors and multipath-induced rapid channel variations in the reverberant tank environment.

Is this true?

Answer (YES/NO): YES